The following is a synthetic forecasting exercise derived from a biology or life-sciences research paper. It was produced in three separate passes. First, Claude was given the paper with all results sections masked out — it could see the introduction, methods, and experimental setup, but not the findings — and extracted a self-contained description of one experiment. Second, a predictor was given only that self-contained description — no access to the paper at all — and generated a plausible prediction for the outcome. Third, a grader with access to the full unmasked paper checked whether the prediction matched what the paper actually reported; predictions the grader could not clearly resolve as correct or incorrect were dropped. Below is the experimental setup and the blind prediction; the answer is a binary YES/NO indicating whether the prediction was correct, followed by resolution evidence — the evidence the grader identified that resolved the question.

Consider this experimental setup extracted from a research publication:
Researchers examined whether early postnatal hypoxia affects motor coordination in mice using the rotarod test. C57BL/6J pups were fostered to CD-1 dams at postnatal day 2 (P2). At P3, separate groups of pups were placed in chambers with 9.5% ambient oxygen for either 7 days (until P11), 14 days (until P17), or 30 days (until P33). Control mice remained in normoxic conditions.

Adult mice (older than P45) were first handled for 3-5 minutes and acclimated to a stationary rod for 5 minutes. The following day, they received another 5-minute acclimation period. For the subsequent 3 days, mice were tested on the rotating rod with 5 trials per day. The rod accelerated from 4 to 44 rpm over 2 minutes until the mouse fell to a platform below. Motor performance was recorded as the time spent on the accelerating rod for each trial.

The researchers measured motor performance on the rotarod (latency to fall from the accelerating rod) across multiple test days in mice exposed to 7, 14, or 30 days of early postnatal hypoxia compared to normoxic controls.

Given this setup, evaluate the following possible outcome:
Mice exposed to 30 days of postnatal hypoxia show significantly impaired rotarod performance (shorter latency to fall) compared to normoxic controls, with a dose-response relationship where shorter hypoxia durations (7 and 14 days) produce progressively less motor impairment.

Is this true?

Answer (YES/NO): NO